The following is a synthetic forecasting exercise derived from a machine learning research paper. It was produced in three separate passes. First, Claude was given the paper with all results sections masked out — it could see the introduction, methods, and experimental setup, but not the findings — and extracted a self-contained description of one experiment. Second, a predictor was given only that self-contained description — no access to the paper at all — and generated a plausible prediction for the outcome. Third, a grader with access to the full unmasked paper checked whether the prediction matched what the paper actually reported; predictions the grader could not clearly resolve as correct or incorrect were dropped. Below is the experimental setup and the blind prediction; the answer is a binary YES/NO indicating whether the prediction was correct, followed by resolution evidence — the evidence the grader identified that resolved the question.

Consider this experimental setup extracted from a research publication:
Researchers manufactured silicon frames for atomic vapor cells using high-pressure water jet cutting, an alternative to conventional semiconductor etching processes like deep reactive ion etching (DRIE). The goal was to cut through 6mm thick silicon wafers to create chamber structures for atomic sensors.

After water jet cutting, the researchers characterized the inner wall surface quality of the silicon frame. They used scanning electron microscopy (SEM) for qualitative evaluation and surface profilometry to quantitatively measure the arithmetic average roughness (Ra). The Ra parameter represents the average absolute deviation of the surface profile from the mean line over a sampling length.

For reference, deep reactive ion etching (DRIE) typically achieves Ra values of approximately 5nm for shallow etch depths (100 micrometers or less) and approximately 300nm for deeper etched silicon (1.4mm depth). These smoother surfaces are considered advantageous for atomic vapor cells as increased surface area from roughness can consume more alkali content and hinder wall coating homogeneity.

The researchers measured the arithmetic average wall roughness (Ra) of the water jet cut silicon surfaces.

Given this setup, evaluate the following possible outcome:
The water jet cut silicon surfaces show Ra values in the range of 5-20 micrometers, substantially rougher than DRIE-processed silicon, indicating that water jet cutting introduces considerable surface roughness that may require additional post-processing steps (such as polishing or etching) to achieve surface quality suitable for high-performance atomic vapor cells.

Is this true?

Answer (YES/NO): YES